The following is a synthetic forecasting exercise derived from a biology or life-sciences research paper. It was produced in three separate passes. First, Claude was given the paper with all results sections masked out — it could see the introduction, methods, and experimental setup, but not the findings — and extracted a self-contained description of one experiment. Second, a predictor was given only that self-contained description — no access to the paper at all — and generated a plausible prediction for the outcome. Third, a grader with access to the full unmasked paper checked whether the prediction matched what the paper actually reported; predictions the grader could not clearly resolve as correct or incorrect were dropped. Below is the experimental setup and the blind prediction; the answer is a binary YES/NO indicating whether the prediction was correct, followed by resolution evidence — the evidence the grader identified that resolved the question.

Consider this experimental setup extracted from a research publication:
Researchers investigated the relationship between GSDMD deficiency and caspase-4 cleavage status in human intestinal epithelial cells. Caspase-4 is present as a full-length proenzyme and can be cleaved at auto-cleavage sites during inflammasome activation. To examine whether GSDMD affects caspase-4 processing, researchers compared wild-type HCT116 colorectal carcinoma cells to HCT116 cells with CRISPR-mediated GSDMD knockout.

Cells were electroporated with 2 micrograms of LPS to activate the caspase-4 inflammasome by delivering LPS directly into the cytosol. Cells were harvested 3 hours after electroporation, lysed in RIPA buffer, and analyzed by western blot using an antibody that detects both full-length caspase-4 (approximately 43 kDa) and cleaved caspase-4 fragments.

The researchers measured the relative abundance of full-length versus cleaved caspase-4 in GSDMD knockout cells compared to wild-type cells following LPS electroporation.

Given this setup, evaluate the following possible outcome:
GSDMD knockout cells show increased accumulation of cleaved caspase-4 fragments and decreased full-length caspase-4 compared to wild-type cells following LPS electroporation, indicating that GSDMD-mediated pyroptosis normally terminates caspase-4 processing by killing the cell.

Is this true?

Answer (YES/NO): NO